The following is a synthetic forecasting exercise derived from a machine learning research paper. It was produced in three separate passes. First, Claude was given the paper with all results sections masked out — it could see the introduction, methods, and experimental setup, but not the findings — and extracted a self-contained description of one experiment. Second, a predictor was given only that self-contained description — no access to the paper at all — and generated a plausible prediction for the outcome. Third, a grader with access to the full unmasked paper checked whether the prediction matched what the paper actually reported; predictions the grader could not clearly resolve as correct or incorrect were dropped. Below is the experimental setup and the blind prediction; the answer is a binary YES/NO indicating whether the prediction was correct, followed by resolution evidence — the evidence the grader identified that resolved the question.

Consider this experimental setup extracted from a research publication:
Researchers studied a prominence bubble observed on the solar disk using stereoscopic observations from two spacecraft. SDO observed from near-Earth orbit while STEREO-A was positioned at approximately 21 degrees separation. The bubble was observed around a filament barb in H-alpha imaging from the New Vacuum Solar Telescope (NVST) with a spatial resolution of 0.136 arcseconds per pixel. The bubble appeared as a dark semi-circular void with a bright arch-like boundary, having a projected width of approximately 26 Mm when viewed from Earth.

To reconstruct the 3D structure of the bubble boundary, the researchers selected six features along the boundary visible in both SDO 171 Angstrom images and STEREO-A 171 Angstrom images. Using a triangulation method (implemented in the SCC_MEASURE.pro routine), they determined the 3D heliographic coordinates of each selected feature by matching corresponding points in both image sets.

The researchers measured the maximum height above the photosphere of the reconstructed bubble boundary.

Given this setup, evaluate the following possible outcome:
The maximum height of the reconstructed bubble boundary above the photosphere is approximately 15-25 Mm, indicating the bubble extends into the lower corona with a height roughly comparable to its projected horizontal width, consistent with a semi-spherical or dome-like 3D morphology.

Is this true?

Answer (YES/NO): YES